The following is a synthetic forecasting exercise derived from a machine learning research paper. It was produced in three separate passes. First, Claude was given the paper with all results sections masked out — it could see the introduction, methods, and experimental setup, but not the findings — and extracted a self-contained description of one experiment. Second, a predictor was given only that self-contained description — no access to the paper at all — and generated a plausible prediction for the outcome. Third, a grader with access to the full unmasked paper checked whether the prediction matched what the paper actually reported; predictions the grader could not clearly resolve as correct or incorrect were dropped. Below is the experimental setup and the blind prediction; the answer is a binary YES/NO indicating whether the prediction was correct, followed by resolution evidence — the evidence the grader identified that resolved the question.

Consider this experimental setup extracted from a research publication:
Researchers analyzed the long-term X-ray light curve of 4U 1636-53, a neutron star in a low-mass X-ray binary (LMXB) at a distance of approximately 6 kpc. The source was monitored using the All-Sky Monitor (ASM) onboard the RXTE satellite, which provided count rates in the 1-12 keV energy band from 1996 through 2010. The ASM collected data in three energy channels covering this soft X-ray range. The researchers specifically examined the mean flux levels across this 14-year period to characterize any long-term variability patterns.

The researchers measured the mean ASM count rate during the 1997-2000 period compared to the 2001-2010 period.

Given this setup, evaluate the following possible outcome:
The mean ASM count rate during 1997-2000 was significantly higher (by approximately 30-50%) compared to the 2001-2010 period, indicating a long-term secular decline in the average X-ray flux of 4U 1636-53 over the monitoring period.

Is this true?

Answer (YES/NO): NO